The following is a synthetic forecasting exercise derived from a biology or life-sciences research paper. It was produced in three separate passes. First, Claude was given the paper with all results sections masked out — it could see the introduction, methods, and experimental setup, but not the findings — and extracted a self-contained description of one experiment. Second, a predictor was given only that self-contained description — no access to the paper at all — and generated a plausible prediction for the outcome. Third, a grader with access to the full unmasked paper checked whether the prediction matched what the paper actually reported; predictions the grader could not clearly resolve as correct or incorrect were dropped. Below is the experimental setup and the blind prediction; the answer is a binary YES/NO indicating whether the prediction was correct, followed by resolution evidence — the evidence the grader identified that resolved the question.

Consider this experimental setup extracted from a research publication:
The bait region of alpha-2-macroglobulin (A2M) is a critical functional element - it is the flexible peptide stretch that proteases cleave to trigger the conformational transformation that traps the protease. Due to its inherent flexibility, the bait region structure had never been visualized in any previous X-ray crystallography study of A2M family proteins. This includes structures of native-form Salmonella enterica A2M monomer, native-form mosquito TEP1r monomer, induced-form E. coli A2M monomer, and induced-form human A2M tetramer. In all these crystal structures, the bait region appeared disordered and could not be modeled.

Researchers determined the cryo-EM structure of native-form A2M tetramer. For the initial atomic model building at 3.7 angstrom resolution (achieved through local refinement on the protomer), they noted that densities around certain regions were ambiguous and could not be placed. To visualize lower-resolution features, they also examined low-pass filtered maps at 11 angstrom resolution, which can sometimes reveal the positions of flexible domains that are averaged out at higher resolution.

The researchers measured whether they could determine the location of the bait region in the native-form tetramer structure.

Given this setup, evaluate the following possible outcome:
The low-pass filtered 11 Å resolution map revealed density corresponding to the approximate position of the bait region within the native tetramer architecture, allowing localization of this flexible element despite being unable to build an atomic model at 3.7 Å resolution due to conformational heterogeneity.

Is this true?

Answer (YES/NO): YES